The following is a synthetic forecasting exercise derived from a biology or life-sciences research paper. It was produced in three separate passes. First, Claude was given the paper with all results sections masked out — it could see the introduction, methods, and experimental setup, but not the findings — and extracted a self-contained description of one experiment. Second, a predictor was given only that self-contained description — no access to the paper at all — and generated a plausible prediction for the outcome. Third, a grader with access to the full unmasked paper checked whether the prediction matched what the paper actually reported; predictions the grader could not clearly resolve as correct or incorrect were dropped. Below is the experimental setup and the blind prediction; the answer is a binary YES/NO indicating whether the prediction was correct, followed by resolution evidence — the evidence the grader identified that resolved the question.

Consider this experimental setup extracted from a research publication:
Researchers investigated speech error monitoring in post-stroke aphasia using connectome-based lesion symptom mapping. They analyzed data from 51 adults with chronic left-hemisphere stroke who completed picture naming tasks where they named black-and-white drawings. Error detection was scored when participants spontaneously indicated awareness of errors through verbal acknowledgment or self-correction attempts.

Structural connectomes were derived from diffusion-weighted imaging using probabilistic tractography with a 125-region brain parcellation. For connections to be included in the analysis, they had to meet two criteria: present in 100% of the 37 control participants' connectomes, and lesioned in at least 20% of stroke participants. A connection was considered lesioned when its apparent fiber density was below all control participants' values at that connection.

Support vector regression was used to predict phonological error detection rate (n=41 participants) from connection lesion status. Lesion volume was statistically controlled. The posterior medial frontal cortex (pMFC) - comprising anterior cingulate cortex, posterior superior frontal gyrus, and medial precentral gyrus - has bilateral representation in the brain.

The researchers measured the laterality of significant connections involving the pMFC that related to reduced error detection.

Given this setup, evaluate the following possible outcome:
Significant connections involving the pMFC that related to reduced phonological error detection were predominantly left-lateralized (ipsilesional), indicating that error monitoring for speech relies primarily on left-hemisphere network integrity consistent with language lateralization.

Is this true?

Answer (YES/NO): YES